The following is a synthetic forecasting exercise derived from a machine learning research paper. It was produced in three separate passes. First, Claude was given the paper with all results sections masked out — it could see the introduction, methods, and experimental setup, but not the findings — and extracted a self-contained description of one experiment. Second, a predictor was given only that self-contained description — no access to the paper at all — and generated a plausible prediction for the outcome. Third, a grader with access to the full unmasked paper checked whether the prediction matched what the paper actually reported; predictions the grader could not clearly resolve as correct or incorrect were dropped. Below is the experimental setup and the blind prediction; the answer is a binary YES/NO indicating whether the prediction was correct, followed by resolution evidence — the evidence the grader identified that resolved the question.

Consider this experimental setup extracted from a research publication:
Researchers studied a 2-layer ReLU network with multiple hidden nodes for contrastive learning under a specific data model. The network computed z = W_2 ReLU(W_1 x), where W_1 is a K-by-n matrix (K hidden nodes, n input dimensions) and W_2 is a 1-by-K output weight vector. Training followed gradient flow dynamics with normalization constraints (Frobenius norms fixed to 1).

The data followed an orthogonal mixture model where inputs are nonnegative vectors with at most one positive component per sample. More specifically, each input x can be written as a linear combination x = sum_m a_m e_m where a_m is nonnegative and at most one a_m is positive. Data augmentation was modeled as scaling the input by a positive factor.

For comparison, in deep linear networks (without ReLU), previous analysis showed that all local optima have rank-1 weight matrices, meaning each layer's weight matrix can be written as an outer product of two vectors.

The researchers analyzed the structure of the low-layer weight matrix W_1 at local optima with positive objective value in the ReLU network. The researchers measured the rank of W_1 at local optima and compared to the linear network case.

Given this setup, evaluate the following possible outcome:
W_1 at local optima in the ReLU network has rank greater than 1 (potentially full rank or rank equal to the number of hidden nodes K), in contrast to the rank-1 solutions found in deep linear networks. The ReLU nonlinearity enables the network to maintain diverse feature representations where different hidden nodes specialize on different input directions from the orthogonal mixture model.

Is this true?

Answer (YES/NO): NO